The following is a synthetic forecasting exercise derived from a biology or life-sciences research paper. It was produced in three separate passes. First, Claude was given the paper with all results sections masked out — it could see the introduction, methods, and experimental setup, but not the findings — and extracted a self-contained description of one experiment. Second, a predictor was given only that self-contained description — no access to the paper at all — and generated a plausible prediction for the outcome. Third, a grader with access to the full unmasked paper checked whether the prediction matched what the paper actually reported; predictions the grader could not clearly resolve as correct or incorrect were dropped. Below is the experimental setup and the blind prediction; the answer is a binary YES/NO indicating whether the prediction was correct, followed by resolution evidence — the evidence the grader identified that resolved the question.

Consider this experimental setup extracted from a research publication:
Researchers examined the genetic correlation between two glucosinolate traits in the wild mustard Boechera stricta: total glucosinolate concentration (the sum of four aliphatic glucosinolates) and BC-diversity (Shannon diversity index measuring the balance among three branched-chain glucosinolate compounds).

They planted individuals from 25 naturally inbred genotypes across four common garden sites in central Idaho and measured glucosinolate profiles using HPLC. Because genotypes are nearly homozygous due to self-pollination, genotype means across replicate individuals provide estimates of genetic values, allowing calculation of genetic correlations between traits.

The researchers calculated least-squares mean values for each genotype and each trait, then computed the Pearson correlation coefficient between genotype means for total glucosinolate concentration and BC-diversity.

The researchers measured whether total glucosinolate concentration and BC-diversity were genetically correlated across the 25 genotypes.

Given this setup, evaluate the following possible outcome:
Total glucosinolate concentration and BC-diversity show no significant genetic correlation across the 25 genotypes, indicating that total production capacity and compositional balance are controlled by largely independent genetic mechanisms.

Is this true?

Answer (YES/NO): NO